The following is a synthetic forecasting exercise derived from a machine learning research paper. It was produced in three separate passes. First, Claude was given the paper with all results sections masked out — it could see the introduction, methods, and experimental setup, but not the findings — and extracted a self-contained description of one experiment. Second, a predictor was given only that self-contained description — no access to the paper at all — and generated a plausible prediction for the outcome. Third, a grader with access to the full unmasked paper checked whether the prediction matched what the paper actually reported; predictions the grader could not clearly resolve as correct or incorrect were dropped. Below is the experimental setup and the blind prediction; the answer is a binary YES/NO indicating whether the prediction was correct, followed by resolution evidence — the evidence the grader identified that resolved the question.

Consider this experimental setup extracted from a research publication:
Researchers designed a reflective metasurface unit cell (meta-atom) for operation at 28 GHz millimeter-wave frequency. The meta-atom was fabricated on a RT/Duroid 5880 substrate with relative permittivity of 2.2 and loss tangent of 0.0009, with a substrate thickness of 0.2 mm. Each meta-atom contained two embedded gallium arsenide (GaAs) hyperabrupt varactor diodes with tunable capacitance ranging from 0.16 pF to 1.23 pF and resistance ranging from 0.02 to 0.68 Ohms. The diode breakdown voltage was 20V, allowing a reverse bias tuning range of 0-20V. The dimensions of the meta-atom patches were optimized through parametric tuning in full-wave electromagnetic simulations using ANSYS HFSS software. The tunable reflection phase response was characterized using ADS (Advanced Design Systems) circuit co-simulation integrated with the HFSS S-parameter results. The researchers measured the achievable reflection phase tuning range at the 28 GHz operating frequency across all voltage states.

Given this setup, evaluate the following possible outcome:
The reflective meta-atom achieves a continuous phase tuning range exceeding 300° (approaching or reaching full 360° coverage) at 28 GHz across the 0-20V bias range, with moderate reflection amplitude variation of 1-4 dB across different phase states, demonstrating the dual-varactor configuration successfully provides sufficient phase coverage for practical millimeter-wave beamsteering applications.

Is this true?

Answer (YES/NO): NO